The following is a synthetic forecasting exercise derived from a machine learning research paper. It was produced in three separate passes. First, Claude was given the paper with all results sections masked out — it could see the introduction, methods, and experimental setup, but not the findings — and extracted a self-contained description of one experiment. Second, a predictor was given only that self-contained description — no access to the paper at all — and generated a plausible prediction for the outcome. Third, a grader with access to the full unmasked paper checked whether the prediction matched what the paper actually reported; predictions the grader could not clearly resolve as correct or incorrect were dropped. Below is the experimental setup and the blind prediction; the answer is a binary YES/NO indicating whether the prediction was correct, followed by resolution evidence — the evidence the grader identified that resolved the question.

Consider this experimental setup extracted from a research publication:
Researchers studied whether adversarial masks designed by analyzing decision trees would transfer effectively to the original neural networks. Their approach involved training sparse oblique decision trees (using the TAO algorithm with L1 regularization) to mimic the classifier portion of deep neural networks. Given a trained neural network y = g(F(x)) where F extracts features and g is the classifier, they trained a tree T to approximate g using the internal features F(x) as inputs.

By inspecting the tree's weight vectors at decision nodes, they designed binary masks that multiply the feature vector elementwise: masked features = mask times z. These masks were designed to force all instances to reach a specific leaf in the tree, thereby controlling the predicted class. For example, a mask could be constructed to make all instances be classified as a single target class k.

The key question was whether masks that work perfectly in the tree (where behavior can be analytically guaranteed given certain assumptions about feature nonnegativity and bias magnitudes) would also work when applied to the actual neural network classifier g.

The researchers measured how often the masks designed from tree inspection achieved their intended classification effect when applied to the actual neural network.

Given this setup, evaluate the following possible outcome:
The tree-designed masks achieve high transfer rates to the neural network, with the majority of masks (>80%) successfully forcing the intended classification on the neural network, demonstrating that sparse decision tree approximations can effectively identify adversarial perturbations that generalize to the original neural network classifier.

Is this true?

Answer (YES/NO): YES